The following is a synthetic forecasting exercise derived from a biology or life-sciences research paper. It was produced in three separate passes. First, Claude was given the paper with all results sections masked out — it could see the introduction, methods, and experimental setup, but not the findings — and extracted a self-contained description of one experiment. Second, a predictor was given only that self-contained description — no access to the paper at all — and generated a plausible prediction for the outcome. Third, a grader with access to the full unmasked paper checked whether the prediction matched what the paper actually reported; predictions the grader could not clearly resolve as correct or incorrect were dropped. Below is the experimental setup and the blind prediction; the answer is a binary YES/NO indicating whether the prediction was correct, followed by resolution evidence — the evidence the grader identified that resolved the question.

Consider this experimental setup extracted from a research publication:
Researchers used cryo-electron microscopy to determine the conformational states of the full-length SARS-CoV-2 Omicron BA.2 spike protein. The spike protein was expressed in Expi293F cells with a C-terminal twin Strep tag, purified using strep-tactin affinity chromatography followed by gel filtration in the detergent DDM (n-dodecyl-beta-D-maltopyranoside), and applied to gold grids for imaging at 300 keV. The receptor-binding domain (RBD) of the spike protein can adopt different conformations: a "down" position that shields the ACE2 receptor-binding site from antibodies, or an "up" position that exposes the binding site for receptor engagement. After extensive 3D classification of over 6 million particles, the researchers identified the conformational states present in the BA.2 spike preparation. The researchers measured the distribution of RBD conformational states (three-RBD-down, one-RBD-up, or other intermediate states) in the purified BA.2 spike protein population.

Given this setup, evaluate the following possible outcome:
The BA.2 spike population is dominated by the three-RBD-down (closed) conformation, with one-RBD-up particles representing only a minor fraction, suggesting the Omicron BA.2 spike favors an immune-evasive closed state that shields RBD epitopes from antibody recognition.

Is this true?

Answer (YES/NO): NO